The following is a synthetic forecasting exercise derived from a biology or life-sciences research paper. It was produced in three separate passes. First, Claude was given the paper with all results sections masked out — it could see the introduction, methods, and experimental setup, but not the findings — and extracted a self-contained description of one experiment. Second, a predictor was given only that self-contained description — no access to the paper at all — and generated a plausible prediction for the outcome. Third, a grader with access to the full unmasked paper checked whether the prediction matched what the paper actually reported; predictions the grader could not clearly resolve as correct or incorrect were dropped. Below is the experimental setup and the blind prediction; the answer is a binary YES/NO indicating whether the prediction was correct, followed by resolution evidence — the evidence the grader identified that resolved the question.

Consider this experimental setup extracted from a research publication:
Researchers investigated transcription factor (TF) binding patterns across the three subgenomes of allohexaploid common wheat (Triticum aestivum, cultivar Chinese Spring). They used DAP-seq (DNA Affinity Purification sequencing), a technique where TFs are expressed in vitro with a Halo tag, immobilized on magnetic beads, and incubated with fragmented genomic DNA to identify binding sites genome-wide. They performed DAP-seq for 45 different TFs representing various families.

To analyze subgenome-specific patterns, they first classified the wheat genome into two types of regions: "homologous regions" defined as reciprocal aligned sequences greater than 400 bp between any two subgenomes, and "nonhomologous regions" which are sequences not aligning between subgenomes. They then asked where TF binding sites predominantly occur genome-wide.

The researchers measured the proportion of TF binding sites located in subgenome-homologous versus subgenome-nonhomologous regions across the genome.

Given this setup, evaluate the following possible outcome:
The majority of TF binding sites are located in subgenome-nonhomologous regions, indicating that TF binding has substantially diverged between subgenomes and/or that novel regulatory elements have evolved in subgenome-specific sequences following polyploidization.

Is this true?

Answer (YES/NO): NO